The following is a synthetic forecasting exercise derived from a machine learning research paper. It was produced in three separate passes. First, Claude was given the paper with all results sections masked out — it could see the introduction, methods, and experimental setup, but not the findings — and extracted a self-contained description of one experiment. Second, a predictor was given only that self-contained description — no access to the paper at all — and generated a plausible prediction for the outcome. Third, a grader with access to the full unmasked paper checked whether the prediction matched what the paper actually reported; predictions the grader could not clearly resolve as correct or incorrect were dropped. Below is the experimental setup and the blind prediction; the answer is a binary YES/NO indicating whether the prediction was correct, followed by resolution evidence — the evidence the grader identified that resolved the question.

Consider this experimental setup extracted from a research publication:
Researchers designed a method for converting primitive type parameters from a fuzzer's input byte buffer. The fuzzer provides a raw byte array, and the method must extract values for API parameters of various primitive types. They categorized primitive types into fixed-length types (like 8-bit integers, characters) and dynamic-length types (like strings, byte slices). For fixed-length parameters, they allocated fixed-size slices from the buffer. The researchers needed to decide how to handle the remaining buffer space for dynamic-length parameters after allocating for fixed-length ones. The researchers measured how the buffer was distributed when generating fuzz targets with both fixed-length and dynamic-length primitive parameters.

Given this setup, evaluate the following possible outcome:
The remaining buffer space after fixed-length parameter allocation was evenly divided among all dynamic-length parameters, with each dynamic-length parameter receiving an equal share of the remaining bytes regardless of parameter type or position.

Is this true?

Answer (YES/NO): YES